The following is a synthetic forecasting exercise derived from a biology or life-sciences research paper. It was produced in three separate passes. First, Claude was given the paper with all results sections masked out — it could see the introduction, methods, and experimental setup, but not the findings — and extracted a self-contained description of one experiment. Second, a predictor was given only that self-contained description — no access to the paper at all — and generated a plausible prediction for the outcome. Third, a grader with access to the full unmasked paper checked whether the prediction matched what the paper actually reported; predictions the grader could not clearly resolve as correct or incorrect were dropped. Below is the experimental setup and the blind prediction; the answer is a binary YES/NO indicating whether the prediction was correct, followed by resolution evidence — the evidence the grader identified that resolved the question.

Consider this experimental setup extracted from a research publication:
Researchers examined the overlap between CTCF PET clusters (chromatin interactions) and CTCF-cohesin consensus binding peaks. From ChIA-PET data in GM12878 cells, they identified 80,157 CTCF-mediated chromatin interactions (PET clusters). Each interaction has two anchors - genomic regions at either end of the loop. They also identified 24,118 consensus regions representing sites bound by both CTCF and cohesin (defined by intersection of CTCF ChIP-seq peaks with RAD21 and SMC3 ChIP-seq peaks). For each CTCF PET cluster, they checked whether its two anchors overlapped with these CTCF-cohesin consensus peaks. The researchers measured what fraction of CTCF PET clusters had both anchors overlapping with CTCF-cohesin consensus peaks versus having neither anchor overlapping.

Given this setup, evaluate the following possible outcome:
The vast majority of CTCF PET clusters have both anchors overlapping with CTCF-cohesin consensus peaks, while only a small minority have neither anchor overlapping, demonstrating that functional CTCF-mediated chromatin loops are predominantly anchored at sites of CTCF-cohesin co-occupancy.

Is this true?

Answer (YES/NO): NO